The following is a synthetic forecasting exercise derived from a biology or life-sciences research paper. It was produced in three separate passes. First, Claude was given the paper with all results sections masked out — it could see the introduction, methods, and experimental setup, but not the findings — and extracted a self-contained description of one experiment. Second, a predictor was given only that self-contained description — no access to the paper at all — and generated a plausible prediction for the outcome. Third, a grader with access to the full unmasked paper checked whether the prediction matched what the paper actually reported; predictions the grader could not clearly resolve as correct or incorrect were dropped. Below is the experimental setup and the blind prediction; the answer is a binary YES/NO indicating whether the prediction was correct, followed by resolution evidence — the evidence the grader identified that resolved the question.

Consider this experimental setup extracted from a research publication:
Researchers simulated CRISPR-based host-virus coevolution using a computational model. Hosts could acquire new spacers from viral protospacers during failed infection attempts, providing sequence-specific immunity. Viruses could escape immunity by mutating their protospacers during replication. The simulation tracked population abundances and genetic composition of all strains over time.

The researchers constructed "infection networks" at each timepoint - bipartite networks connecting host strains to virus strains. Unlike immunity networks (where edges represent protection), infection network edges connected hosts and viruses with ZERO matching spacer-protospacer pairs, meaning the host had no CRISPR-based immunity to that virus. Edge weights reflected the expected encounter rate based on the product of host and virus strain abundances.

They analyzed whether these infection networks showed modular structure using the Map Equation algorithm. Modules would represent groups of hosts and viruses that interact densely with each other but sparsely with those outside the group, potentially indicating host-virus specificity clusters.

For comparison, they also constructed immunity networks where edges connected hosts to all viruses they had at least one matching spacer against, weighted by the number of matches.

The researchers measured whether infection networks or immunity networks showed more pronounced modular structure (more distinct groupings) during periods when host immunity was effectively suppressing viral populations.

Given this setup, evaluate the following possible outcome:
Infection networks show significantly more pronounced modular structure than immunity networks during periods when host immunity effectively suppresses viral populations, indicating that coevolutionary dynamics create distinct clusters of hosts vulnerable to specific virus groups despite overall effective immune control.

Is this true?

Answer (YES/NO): NO